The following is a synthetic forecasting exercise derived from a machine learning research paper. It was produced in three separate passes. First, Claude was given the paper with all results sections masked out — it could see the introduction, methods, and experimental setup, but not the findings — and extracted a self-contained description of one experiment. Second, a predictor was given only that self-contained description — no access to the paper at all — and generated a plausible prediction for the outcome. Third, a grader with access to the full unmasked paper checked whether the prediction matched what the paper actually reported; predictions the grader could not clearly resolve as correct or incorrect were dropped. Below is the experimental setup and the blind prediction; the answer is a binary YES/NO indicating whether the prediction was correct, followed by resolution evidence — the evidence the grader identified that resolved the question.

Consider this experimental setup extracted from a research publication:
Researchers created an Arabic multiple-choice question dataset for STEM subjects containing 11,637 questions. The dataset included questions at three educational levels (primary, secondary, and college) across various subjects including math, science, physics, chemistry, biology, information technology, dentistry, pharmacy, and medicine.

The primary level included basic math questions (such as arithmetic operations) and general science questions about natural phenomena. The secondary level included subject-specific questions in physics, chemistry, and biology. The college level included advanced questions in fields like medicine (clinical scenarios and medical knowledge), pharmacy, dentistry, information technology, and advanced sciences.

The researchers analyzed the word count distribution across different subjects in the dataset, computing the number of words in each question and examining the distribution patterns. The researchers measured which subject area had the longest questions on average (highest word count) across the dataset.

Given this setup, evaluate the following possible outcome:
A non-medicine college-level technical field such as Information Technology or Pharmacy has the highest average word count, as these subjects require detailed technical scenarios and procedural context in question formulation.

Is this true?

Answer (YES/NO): NO